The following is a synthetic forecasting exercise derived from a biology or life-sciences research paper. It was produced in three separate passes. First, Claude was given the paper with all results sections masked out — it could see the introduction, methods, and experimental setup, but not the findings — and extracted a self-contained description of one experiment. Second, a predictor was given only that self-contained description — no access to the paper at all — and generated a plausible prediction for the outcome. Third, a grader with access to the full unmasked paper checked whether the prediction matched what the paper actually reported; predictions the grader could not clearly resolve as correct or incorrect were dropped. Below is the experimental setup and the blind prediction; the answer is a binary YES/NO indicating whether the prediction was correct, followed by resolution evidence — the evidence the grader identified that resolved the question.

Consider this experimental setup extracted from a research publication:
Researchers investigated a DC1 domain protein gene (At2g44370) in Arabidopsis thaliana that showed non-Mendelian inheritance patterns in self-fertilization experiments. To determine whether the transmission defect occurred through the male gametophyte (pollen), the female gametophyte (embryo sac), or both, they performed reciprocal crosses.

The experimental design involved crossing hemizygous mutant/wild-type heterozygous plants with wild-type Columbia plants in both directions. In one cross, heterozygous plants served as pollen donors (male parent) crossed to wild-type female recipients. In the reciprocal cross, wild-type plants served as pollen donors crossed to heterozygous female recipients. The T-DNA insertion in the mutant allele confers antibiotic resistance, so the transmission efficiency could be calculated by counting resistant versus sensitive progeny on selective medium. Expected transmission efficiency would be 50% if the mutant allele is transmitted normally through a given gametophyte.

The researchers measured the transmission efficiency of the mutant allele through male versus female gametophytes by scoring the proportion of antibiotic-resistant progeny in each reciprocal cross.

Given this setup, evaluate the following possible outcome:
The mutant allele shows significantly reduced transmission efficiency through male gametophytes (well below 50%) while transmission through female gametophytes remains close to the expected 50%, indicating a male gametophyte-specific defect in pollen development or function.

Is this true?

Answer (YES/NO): NO